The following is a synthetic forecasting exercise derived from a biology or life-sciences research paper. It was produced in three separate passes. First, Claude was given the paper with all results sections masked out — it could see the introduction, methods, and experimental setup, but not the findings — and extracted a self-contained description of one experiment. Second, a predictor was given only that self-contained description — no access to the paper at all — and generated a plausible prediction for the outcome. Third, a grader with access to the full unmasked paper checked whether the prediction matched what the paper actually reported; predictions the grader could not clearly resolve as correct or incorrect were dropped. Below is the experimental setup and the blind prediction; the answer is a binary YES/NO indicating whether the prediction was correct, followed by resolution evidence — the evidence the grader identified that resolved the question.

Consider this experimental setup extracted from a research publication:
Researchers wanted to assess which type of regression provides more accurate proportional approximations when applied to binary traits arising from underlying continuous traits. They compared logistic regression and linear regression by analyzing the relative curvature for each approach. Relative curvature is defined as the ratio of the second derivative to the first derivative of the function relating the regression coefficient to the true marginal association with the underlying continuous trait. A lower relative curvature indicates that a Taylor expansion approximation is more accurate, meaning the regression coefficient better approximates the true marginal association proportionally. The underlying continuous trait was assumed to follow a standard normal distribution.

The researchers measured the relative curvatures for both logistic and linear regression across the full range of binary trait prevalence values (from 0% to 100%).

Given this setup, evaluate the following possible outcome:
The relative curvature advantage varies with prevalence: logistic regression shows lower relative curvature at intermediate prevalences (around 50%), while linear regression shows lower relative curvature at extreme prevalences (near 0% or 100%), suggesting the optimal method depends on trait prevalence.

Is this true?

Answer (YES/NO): NO